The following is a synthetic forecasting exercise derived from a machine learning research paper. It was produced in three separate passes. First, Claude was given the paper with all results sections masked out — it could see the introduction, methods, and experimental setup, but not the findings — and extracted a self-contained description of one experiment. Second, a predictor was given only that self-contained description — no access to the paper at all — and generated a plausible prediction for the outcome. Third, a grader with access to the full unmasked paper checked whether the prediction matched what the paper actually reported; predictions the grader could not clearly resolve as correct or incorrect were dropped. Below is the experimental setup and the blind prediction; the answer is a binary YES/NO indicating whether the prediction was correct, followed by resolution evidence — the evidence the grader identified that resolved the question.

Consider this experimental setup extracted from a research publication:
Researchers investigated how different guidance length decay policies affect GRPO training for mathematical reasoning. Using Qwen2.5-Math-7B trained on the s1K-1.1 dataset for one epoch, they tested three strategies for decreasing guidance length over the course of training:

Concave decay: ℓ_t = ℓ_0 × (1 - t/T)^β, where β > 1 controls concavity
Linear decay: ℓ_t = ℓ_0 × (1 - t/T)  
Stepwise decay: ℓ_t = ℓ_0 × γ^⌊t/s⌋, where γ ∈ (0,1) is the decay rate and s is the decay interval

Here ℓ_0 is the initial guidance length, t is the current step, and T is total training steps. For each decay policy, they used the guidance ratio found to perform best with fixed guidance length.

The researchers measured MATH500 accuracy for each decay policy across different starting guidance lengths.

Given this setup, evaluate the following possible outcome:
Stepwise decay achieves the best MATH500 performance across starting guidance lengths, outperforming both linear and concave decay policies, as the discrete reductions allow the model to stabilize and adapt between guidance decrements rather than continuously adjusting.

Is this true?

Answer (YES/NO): NO